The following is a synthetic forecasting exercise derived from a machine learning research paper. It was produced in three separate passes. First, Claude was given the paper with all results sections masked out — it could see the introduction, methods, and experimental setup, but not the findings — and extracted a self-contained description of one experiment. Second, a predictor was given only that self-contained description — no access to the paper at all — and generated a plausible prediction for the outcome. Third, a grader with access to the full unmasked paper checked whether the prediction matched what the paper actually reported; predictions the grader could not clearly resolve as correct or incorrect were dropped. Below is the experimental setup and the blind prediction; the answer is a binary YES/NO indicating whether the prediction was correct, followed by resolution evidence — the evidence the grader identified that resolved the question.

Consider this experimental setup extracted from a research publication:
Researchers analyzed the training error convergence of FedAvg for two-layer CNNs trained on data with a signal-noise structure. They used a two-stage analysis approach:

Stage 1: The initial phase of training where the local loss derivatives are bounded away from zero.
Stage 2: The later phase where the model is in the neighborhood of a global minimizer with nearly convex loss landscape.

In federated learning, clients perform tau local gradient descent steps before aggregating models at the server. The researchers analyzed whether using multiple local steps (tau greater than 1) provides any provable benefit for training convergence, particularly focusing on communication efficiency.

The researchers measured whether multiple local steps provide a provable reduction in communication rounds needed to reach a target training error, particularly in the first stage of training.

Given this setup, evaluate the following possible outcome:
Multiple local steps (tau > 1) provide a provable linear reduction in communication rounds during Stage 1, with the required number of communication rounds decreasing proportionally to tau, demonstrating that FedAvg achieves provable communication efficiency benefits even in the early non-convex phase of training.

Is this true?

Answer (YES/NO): YES